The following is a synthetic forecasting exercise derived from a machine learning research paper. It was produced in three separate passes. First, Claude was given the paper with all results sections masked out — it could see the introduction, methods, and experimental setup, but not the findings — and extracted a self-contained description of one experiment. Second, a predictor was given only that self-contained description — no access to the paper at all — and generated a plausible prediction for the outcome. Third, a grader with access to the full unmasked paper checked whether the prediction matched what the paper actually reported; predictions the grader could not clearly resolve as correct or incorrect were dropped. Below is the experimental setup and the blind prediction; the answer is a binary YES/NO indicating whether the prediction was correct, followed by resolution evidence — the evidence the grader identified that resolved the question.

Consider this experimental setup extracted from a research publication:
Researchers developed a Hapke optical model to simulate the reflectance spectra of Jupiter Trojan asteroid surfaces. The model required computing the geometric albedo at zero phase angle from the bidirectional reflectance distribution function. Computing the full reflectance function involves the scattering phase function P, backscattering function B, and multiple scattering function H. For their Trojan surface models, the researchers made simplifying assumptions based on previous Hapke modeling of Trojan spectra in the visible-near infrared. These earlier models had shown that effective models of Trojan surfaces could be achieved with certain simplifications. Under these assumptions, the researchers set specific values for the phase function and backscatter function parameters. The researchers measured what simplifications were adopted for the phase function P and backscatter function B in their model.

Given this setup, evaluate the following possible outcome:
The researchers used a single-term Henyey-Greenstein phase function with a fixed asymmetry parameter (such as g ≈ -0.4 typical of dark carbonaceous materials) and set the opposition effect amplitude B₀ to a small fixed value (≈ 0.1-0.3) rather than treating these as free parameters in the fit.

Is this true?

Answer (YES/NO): NO